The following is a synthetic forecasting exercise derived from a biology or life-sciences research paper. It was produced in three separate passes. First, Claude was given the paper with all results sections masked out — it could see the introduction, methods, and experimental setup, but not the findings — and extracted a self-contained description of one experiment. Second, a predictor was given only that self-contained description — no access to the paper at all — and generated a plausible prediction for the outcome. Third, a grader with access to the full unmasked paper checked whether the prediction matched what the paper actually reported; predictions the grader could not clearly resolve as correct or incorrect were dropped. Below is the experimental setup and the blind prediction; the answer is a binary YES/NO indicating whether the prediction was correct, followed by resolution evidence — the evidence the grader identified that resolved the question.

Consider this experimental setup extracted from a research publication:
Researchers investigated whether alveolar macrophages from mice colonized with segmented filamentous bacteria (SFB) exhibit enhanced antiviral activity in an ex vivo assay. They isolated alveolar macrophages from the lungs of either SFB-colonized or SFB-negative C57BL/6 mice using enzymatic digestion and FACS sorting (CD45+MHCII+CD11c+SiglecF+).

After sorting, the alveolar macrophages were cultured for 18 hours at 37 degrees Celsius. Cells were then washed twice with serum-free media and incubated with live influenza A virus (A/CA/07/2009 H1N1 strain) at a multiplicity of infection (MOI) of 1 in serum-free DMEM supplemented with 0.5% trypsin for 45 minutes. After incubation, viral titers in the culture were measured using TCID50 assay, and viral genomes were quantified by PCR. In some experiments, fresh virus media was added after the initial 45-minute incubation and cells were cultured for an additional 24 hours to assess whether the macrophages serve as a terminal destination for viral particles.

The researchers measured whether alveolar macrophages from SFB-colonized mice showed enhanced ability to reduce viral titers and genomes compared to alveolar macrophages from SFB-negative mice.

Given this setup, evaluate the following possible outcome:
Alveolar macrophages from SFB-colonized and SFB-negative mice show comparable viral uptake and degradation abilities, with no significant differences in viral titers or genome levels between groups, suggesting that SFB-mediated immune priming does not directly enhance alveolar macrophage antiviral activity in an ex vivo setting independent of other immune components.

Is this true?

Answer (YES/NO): NO